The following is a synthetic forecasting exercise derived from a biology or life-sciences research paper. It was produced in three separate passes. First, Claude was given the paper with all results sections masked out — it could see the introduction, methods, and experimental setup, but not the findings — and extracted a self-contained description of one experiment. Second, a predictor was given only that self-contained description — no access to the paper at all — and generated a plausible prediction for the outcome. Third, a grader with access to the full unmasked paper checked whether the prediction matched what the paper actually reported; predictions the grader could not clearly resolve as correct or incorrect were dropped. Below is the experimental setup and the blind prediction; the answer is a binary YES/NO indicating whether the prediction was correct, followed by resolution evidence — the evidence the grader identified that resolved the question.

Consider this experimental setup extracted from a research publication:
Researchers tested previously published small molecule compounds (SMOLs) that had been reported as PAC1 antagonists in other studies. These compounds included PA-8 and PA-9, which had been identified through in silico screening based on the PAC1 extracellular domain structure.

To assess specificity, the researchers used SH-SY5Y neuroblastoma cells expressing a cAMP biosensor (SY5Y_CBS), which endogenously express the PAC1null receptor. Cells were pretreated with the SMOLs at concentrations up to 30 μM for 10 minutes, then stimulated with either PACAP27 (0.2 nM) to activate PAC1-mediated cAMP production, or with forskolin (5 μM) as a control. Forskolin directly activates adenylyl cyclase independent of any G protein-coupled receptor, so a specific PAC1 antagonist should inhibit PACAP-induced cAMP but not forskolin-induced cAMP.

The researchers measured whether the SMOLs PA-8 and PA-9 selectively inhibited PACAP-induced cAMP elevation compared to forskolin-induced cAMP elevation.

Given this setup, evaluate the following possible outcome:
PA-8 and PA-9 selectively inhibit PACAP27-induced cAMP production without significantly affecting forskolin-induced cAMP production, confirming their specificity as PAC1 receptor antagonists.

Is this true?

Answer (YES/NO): NO